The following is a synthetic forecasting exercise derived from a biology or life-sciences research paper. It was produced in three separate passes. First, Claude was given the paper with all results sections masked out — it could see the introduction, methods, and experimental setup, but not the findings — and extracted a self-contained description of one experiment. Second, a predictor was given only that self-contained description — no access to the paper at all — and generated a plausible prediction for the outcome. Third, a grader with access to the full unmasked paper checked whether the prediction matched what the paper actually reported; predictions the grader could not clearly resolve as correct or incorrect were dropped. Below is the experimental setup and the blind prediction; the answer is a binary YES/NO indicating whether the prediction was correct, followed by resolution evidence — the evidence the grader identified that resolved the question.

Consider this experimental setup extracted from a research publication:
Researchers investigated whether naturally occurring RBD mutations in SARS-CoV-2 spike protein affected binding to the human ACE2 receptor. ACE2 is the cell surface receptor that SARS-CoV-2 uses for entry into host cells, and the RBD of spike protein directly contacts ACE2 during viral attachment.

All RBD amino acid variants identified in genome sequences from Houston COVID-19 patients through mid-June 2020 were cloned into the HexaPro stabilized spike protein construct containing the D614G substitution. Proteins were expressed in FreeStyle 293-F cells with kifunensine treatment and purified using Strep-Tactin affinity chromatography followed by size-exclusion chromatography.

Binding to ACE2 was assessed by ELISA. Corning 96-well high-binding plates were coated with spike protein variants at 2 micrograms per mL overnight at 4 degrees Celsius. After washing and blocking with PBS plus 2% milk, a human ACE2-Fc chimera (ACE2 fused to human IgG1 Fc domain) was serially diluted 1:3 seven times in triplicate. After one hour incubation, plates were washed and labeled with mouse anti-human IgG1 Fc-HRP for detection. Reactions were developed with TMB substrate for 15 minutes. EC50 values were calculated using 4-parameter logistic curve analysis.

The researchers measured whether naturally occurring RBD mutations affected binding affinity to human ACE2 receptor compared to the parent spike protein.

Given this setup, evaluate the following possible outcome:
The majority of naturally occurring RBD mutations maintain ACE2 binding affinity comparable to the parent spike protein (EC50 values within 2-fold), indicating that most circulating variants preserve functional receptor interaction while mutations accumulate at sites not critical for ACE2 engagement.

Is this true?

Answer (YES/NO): YES